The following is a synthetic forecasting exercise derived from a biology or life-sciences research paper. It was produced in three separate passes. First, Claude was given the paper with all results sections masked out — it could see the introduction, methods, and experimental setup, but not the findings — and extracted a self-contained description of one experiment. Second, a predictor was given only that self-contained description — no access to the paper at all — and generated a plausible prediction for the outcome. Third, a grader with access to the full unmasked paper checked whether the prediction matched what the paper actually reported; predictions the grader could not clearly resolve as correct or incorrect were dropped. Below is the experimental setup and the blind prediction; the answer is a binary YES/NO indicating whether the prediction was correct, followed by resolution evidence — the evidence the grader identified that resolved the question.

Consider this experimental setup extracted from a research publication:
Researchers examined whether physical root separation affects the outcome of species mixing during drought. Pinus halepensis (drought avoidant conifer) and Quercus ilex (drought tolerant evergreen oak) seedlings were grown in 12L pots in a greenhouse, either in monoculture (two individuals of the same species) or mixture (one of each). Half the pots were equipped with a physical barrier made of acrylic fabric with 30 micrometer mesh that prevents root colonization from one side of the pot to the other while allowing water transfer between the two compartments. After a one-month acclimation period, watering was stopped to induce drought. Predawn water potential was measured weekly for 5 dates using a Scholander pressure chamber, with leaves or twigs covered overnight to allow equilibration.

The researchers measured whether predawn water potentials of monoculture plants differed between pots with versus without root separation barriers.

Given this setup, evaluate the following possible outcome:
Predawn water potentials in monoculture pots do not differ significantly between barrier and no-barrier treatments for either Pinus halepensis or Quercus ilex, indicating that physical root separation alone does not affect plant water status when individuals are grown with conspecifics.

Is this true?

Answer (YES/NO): YES